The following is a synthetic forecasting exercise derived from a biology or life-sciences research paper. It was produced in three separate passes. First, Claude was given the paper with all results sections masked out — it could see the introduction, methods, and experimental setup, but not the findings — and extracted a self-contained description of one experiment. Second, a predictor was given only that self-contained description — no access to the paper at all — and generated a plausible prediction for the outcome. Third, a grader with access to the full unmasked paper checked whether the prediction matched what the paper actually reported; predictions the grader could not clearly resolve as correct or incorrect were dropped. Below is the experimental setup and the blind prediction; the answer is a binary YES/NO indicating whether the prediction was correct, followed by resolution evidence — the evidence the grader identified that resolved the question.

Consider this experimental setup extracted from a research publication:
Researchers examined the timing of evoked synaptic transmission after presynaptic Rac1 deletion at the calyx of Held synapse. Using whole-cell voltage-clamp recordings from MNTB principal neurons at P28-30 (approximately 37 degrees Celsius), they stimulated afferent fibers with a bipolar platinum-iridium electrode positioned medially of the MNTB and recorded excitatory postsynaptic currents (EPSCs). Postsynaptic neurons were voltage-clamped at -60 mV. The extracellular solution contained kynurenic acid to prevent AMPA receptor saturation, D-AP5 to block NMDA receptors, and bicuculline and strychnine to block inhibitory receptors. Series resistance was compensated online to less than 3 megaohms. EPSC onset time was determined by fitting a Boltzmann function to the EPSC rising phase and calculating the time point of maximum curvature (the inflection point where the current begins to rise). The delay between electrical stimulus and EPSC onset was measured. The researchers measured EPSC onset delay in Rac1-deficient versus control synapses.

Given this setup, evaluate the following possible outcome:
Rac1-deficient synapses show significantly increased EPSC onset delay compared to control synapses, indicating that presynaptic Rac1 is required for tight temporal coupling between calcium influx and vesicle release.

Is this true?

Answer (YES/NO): NO